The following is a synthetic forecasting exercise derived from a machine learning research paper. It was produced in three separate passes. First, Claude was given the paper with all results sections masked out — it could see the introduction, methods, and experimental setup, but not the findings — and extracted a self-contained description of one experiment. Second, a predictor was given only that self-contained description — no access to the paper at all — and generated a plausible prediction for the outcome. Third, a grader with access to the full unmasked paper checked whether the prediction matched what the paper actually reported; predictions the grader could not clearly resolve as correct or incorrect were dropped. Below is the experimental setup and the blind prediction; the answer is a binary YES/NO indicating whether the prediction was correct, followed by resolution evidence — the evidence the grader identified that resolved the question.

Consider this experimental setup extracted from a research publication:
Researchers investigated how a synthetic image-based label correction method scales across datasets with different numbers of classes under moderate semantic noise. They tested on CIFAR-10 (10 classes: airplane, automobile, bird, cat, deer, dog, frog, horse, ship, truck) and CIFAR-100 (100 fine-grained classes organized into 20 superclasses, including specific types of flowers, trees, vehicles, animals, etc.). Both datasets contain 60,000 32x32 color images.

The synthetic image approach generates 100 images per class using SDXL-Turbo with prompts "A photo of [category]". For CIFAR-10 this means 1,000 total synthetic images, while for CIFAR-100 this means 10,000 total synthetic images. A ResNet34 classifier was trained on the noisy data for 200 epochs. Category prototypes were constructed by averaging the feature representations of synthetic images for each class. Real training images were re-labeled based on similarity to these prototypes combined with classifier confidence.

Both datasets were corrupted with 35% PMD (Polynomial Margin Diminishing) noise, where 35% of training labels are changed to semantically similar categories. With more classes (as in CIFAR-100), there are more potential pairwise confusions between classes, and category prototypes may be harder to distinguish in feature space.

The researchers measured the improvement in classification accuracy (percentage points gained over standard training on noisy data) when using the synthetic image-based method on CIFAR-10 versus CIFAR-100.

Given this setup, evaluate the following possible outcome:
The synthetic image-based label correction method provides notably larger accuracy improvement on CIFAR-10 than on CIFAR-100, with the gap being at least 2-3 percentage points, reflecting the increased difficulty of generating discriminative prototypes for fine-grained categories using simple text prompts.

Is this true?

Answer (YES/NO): NO